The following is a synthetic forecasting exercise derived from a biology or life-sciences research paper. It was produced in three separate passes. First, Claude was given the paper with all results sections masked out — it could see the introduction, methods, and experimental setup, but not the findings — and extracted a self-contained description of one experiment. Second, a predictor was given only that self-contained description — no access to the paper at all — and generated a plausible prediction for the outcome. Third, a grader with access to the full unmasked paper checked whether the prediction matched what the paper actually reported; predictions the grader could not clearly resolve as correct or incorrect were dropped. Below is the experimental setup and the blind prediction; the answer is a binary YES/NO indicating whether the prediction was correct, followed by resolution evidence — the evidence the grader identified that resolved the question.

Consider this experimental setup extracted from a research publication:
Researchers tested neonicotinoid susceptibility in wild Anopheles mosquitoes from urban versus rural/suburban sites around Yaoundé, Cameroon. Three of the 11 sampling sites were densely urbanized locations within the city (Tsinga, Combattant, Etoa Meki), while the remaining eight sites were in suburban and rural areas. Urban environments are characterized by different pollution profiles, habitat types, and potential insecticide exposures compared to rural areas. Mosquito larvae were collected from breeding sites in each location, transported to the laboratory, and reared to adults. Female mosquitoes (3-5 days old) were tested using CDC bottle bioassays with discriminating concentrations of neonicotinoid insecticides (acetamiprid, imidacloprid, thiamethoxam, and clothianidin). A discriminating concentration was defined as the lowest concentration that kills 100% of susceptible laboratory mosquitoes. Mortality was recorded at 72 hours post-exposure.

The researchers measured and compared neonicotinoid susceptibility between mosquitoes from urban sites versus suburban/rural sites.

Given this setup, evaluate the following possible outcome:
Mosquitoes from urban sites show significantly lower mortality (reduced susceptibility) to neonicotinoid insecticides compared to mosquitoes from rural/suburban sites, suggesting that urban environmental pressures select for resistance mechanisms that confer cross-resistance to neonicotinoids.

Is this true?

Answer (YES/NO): NO